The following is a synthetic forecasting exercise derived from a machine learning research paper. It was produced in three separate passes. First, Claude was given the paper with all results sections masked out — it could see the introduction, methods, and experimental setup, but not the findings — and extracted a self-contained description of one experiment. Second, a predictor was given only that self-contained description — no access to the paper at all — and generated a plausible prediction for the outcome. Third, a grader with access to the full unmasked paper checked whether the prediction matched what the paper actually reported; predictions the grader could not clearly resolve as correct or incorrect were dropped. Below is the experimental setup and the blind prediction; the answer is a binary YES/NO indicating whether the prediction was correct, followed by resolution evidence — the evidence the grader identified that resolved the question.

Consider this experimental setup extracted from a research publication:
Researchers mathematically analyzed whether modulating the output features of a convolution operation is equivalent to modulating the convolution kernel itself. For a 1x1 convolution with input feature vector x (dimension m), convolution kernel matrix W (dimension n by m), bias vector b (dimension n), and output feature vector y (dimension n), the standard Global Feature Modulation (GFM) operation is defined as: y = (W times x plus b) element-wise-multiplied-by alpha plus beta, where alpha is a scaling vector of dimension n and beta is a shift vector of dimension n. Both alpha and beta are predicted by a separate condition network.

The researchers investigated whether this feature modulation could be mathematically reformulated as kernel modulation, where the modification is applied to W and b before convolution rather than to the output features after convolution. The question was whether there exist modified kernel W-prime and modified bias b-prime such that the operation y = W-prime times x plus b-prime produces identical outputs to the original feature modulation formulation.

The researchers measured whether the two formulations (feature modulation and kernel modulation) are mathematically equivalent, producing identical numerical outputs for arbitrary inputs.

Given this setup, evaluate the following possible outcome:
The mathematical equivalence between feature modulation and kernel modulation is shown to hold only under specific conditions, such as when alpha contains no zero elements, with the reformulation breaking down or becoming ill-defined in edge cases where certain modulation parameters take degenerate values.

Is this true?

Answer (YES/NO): NO